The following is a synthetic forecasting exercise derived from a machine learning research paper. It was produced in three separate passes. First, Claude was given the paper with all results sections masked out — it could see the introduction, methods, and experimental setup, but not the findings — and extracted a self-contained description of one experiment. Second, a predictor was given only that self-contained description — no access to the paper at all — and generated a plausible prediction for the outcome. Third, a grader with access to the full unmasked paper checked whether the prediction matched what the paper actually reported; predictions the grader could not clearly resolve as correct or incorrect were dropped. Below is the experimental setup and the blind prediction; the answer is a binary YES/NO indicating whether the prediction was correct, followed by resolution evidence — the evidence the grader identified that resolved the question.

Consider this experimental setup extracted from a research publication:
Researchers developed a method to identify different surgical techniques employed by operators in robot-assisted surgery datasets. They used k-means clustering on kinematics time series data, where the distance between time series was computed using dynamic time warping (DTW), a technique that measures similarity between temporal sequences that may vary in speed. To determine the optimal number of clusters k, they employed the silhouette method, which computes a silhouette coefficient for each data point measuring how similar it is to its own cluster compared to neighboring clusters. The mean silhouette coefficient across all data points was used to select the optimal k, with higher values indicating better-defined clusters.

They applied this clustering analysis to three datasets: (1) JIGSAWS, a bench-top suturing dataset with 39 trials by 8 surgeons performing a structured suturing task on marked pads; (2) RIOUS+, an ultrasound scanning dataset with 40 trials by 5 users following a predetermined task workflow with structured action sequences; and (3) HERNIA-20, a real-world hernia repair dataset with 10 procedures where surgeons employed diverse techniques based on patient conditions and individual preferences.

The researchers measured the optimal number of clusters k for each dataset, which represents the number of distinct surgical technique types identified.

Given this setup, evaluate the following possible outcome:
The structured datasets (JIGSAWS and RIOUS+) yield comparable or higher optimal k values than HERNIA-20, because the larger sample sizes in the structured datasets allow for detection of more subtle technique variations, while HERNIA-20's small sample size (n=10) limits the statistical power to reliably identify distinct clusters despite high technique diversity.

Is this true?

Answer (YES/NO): YES